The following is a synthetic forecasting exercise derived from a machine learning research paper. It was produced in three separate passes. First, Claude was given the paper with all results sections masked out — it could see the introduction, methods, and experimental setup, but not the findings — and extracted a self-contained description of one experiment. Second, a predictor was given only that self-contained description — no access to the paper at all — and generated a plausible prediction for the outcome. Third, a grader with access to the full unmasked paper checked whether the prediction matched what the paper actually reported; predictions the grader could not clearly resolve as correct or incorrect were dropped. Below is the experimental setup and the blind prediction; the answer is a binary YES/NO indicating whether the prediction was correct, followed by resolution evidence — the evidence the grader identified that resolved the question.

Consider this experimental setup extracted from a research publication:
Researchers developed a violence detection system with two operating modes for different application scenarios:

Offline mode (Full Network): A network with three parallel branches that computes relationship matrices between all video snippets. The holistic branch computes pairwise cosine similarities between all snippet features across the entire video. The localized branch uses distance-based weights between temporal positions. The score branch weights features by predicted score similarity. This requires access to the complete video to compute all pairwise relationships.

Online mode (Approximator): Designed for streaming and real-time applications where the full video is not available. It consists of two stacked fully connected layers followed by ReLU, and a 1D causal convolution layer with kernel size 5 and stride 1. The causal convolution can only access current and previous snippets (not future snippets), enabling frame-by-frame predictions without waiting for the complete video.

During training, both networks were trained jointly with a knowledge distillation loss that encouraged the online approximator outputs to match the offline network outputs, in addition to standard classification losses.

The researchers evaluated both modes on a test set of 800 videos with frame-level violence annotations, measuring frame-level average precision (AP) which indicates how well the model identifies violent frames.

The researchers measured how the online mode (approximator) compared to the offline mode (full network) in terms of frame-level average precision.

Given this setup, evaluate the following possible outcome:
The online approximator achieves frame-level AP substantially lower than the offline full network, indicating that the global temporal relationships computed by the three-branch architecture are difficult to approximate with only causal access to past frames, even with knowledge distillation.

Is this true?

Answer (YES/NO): NO